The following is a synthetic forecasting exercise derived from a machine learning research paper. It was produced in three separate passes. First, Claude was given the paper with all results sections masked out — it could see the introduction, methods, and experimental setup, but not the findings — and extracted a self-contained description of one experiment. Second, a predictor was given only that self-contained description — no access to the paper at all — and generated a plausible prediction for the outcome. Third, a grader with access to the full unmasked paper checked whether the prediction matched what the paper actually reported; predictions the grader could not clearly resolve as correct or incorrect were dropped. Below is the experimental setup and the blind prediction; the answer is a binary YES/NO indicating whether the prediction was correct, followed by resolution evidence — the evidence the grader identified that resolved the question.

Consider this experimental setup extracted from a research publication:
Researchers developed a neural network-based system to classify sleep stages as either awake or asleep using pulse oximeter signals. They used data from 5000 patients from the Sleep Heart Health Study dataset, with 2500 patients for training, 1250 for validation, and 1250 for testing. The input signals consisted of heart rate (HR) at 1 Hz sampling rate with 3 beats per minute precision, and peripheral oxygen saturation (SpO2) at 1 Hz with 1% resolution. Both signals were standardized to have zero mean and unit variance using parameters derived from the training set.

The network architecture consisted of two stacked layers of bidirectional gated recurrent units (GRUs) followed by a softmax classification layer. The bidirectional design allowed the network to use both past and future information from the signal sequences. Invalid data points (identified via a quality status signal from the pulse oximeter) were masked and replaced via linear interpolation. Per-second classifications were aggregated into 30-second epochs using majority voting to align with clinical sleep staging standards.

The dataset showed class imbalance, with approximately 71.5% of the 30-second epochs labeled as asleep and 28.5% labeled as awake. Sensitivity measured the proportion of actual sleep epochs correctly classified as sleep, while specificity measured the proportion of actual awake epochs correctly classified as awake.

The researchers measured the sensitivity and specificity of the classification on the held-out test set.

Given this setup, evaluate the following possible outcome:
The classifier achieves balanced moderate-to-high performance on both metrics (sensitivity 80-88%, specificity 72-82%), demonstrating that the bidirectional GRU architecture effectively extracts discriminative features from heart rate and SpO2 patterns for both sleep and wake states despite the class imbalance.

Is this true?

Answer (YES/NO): NO